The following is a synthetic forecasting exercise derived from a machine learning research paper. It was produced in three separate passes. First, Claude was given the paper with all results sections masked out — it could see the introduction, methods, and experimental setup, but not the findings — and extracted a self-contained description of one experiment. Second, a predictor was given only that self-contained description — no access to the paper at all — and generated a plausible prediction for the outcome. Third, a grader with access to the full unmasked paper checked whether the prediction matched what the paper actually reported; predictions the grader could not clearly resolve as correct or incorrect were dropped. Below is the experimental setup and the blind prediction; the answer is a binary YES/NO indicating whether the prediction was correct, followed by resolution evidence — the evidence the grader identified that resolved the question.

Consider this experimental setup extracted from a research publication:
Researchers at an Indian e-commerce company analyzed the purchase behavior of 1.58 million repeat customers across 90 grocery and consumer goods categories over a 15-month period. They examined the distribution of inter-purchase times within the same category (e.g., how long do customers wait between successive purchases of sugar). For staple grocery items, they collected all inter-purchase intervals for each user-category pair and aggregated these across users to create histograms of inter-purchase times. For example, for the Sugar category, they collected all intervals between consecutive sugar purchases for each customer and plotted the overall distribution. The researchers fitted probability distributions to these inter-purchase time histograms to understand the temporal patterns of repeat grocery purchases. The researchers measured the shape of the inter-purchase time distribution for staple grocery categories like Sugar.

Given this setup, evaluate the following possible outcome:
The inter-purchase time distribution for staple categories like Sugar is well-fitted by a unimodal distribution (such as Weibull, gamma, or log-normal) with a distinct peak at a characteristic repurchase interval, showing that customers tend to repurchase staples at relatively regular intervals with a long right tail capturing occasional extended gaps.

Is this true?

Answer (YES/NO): NO